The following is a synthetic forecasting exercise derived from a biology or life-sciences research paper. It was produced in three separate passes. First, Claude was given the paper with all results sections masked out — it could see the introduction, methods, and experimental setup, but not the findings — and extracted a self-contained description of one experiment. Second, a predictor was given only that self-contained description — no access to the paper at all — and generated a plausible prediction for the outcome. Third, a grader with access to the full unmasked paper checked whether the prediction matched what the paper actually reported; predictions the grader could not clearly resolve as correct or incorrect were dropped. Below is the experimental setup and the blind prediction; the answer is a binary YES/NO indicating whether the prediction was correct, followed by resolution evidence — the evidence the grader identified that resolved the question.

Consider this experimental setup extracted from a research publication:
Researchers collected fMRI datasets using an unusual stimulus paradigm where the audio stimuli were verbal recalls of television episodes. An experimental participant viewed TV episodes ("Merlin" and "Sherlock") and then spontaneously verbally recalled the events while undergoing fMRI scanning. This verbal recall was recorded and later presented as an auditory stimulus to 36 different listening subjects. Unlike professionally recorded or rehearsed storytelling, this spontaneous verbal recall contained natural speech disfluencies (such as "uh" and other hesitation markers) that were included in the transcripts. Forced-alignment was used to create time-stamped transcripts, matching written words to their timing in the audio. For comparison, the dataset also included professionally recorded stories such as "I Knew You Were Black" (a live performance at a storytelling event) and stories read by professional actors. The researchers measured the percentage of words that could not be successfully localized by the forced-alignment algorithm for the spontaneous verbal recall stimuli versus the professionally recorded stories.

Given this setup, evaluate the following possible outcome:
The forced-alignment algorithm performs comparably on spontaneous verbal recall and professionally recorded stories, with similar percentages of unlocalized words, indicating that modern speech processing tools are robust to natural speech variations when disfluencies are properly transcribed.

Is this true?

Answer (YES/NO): NO